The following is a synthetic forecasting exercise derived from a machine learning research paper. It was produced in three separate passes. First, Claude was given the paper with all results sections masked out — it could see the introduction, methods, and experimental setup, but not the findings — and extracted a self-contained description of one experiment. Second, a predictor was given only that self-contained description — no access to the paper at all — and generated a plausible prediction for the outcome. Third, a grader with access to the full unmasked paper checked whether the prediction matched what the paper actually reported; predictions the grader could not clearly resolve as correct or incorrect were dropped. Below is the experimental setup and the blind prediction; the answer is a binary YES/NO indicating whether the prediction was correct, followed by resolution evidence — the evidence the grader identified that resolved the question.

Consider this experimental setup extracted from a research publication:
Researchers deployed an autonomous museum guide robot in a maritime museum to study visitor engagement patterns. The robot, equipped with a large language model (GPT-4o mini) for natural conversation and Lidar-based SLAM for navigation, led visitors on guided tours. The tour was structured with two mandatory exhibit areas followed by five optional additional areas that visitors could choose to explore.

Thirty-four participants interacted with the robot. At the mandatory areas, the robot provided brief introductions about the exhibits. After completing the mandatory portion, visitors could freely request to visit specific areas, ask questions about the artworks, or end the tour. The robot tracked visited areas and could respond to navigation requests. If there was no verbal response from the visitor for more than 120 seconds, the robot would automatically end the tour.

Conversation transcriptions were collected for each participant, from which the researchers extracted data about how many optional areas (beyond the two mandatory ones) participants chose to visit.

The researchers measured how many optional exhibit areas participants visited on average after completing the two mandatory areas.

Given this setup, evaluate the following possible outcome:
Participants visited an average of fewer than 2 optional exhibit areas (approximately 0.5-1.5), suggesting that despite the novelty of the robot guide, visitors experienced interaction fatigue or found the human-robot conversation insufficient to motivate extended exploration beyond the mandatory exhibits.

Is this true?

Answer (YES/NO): NO